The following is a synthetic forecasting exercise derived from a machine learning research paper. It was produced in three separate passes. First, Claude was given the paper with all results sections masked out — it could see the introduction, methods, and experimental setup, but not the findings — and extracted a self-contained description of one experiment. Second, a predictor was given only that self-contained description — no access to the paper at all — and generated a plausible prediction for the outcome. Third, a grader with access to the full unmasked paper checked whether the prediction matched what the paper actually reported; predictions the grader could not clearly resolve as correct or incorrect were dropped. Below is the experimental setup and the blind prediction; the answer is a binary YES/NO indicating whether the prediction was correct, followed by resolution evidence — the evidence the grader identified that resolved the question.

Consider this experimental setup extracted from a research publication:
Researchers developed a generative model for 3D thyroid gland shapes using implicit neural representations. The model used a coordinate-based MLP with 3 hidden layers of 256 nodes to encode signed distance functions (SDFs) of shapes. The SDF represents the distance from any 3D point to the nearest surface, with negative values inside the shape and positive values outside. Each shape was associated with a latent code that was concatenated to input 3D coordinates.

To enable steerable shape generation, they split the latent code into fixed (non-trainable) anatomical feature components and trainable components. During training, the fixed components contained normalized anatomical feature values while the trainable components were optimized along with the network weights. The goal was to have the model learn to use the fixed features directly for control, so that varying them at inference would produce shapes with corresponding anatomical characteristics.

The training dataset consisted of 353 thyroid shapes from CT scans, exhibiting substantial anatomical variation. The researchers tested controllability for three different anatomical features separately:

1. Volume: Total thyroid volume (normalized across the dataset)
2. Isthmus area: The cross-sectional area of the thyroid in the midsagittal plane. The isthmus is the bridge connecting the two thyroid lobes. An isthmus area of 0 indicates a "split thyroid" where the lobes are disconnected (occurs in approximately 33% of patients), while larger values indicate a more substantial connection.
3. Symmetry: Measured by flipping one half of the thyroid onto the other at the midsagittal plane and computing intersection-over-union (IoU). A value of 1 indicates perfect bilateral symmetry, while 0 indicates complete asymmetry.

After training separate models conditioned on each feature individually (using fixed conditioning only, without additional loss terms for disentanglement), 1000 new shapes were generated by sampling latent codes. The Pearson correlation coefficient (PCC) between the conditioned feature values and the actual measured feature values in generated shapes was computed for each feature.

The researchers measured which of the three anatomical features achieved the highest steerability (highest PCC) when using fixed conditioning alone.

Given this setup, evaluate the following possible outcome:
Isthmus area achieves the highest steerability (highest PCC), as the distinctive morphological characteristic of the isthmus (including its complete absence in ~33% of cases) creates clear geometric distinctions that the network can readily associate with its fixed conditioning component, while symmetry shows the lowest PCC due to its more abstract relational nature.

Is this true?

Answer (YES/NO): NO